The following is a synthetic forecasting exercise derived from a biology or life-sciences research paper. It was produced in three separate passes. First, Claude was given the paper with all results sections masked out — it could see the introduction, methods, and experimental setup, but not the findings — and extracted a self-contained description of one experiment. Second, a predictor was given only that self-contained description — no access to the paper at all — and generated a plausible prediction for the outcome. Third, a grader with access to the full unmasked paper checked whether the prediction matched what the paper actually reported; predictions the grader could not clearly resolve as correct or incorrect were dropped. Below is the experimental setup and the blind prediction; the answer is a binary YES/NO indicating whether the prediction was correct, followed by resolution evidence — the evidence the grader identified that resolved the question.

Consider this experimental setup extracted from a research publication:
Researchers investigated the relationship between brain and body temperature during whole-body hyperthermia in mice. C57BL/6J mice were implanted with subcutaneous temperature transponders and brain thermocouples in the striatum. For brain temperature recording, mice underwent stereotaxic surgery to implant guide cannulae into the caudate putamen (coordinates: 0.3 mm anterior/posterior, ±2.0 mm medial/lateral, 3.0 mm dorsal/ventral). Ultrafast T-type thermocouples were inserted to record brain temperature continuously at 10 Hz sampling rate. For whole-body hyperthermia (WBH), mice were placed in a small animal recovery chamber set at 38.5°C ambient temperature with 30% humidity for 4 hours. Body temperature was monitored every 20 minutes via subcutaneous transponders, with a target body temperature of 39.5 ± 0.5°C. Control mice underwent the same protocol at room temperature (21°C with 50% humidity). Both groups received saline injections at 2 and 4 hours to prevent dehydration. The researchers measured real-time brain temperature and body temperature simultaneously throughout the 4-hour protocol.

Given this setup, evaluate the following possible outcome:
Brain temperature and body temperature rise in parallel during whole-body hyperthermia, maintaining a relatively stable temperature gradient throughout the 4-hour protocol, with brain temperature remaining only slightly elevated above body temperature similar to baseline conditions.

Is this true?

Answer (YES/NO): YES